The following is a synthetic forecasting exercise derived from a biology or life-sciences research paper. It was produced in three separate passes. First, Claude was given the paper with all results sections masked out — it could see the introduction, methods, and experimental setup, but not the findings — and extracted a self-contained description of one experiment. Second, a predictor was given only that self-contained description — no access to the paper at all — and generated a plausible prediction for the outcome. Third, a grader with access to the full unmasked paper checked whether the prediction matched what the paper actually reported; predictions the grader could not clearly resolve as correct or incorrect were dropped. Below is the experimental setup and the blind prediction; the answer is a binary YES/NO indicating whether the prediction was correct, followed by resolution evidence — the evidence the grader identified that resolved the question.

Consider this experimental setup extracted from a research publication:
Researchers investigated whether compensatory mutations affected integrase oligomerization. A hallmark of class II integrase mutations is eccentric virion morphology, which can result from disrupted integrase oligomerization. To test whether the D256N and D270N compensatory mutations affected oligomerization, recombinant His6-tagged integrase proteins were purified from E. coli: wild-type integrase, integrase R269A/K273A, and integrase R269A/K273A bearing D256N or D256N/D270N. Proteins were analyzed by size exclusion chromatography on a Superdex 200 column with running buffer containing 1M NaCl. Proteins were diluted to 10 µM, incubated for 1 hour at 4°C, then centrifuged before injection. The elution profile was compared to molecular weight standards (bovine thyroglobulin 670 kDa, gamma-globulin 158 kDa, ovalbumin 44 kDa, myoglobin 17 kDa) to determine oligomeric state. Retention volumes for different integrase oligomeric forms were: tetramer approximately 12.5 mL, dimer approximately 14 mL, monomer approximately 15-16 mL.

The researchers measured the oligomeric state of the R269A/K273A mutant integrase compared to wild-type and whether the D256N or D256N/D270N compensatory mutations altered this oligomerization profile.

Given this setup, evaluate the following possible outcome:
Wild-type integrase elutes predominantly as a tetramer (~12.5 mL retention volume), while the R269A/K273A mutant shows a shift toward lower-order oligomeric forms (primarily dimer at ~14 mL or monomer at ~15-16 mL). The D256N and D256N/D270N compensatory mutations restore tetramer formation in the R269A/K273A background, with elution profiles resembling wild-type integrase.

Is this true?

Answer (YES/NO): NO